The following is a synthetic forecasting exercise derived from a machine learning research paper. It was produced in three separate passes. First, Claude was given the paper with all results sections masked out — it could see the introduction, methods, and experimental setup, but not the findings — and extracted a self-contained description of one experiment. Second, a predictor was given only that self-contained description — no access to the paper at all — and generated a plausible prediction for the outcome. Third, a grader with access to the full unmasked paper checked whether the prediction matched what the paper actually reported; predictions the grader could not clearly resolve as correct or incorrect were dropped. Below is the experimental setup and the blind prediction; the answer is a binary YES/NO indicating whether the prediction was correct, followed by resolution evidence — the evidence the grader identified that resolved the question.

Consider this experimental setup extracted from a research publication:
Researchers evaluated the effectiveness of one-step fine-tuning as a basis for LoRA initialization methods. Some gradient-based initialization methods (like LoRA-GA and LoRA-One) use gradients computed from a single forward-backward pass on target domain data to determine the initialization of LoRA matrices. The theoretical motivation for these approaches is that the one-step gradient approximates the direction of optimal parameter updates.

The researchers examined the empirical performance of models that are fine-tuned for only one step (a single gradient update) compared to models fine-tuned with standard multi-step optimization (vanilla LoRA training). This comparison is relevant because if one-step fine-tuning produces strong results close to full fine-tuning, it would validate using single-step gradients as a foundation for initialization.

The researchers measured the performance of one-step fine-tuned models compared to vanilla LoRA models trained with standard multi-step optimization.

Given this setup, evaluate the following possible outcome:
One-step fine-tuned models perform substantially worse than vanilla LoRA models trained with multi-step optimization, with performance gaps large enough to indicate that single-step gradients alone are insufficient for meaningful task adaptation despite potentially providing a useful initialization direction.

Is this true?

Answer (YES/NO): YES